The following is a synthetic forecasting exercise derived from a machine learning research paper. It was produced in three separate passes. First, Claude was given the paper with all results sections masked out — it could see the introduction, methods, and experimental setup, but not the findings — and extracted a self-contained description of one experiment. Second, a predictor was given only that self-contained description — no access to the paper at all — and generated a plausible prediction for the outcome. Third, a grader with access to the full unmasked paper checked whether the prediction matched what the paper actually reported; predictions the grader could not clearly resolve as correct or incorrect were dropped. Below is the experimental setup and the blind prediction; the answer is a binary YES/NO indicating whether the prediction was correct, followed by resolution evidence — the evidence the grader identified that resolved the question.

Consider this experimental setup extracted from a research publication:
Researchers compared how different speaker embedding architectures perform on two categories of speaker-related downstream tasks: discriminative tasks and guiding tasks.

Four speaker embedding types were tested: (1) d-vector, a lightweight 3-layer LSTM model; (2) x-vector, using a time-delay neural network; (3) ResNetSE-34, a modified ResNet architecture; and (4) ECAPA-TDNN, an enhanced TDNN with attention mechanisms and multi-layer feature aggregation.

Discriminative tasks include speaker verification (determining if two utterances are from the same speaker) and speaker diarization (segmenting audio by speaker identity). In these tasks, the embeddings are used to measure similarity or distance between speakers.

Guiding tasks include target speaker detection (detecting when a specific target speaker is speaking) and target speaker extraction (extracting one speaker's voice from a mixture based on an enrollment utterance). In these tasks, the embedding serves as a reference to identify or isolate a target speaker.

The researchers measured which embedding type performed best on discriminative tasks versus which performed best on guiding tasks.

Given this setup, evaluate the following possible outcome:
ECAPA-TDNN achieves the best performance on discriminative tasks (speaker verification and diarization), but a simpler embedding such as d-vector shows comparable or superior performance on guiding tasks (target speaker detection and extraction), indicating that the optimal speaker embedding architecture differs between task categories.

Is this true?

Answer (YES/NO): YES